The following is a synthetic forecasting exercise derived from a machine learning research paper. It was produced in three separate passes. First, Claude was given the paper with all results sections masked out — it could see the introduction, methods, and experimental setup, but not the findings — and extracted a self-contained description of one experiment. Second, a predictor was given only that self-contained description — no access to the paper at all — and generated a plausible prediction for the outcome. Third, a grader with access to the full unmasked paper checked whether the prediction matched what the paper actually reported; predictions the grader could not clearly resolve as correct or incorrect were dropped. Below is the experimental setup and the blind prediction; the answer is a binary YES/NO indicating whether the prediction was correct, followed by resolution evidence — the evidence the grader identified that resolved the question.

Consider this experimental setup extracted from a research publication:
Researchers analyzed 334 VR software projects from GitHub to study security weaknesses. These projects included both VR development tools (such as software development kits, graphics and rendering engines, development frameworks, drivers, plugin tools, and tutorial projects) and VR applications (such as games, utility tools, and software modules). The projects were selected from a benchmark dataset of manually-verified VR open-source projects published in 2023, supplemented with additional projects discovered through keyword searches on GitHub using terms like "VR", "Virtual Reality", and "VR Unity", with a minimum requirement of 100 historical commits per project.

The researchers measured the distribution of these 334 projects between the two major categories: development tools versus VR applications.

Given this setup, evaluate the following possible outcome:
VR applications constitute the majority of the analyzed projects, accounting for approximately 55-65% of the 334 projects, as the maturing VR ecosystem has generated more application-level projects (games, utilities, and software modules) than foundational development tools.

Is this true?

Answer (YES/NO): YES